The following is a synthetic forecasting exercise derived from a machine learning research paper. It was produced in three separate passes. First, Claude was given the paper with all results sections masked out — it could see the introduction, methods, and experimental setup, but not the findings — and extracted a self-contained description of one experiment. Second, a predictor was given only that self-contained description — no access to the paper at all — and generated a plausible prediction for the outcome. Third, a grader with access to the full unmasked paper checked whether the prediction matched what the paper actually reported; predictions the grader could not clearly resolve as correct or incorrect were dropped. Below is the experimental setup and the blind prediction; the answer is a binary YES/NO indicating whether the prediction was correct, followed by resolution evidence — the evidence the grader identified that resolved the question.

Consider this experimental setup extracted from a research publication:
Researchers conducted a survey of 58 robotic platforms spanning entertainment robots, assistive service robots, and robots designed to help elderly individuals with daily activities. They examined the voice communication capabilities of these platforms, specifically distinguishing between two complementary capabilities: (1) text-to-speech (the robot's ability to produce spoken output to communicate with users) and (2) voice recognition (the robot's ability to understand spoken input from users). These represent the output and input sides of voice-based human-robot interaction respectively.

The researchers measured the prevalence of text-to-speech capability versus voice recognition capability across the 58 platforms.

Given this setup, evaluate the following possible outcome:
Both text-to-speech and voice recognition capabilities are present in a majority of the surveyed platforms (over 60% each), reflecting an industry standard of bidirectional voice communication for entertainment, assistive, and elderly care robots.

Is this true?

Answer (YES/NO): NO